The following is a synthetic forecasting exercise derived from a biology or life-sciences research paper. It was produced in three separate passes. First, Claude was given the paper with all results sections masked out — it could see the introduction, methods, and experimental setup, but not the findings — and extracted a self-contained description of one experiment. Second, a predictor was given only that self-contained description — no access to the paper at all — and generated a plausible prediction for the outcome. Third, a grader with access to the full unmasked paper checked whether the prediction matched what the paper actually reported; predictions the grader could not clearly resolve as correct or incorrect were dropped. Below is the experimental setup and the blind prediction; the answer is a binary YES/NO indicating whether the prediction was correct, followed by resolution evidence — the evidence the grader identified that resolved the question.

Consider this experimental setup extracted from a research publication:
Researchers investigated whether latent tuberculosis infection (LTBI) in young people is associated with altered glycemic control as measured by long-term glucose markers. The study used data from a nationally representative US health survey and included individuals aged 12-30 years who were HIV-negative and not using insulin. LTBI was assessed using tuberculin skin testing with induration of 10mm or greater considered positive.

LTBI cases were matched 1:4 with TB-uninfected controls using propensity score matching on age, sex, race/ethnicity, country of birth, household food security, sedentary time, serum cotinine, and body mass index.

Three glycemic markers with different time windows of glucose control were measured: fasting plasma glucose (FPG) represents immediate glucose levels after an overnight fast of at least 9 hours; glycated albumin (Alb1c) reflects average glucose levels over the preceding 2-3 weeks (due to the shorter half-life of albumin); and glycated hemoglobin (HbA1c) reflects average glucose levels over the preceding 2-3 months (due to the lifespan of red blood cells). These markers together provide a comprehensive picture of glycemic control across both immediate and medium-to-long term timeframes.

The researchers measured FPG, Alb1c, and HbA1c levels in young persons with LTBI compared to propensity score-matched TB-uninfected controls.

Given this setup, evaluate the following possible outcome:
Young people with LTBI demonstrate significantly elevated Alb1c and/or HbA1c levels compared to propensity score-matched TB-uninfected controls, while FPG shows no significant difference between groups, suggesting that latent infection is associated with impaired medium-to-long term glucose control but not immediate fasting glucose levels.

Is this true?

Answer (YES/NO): NO